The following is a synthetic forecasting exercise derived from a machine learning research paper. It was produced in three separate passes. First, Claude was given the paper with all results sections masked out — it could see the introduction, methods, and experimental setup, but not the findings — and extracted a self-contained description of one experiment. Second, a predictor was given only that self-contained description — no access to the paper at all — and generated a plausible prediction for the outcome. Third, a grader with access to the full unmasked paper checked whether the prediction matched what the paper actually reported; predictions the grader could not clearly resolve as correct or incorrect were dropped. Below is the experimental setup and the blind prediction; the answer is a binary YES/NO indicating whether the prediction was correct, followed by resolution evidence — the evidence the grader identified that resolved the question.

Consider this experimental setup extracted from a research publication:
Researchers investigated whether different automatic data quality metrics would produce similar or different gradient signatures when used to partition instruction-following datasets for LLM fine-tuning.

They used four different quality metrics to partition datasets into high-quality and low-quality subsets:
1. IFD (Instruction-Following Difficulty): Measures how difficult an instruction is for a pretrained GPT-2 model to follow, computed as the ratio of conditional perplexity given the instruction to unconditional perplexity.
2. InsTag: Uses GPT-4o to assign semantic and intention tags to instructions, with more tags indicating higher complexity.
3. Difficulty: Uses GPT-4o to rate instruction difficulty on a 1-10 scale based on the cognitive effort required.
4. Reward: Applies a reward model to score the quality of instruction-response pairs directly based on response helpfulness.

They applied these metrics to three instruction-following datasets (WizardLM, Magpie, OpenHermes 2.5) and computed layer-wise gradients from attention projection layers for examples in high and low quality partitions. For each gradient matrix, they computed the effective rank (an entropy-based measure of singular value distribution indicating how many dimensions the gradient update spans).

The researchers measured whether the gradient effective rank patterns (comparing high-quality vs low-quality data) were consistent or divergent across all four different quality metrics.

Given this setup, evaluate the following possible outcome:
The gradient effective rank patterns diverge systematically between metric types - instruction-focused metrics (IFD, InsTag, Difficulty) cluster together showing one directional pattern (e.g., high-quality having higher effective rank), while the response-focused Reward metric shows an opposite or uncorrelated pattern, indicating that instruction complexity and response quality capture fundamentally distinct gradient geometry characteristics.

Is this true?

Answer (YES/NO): NO